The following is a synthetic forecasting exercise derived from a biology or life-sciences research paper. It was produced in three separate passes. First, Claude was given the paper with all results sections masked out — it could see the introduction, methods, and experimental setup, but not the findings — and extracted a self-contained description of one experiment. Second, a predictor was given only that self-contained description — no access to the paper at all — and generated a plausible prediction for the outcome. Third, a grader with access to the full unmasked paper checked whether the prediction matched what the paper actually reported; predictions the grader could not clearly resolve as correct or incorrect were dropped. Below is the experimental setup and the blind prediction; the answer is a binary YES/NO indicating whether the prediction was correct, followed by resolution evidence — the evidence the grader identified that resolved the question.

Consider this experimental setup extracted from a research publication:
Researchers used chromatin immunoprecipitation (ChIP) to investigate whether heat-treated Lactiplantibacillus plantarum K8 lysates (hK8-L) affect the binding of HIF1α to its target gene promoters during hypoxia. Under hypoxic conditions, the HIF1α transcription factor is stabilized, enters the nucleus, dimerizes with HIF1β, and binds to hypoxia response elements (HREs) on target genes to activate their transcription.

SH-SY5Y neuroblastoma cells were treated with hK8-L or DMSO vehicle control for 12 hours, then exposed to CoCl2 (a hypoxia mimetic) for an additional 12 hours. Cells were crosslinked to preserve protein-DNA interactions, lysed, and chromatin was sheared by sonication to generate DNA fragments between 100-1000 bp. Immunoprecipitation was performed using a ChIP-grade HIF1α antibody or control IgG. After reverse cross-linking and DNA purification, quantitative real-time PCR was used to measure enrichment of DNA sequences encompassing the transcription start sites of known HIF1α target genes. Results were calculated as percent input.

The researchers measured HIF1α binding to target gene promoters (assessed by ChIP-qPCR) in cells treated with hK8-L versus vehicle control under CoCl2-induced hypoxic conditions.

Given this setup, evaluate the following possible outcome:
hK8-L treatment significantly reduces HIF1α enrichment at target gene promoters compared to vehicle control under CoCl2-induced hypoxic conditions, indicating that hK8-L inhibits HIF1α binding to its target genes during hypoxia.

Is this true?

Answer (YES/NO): YES